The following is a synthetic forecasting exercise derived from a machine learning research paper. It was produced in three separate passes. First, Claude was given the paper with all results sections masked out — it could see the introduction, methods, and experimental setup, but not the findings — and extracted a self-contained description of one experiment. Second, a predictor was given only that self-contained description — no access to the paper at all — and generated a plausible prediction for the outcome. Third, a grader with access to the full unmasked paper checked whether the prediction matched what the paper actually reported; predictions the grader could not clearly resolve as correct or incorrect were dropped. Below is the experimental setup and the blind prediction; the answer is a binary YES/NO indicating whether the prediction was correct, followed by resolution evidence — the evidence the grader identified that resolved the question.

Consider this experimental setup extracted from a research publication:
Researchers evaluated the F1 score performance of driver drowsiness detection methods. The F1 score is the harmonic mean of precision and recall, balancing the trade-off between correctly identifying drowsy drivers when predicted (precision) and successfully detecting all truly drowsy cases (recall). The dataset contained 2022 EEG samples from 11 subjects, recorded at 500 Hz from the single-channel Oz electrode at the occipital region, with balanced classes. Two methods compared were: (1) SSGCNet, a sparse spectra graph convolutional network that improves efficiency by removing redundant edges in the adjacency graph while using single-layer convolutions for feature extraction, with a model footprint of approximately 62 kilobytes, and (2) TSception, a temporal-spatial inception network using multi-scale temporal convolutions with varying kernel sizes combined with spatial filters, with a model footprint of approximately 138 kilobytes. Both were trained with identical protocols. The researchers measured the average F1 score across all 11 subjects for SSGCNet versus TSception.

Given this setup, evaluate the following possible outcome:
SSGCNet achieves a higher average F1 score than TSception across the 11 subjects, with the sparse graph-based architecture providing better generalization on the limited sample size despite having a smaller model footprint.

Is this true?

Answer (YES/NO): NO